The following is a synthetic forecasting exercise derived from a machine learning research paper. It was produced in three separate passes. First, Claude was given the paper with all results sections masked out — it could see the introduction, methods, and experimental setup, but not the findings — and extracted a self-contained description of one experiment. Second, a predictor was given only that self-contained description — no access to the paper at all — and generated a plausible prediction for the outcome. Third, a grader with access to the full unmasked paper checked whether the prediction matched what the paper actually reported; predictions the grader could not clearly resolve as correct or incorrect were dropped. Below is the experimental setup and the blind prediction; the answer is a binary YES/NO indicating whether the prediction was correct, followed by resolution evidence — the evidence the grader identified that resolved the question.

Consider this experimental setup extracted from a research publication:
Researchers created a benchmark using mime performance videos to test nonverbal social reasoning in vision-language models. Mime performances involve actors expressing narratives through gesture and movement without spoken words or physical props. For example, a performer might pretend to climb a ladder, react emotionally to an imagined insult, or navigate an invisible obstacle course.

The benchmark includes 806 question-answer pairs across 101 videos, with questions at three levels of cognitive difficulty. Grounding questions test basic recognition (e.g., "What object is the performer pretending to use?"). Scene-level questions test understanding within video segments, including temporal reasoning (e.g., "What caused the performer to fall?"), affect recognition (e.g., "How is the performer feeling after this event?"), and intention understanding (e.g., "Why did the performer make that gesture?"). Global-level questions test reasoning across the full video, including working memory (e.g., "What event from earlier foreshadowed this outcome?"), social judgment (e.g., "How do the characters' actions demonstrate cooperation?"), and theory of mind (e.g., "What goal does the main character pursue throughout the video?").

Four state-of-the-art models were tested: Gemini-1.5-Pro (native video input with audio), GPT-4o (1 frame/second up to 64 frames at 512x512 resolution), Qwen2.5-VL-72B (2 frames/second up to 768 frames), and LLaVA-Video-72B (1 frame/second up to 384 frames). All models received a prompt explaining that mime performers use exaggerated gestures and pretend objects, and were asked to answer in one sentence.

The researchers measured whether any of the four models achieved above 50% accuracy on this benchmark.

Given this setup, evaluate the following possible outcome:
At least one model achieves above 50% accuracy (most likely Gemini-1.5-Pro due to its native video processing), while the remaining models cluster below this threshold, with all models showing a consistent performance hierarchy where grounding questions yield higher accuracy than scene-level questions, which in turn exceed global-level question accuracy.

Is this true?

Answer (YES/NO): NO